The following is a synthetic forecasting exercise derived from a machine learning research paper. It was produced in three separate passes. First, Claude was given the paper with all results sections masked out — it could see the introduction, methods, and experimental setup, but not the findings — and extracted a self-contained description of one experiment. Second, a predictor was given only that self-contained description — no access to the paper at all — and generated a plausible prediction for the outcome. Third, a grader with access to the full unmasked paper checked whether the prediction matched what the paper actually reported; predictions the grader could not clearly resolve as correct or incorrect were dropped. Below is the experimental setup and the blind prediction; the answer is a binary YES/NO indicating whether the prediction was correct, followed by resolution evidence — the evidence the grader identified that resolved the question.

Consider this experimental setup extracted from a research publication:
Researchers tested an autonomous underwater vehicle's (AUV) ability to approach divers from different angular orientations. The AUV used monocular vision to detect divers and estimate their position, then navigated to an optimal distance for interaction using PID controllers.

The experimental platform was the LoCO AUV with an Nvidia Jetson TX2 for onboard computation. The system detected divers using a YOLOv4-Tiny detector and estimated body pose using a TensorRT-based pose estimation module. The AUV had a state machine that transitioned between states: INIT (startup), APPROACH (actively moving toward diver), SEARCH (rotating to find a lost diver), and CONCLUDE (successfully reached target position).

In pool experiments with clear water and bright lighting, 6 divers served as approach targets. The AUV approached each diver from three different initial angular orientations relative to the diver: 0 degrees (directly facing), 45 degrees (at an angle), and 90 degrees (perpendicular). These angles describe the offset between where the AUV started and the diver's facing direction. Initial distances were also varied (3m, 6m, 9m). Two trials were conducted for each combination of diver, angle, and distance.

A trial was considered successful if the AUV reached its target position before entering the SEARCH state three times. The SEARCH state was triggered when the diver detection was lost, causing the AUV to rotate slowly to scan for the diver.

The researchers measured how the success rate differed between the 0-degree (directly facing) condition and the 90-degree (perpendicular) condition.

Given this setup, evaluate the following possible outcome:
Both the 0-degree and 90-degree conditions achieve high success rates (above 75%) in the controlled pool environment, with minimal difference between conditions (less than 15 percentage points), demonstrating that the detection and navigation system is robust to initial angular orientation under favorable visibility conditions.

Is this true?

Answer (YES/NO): YES